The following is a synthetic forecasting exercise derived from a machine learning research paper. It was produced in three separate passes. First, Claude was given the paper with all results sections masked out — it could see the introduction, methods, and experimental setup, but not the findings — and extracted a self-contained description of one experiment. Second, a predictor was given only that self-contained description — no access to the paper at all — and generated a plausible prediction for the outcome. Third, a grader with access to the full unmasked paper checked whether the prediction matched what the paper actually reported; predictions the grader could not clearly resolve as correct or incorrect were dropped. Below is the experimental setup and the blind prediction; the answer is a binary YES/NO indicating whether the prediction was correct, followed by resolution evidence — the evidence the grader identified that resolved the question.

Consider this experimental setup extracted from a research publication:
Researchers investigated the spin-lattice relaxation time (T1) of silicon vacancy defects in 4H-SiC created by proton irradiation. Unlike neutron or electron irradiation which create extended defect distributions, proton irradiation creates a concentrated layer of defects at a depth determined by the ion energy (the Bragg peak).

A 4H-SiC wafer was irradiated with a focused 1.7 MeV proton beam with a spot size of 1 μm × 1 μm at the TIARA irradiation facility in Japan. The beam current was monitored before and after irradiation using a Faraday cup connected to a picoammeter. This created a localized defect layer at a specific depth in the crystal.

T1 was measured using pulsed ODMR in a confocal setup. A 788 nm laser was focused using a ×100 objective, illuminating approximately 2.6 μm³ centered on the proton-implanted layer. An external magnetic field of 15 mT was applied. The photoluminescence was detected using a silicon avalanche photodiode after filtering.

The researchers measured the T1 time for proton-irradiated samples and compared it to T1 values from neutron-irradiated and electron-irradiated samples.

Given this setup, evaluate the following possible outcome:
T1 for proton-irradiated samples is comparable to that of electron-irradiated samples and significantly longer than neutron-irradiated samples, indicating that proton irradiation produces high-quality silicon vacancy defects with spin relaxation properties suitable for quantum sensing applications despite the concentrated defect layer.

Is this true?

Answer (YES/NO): NO